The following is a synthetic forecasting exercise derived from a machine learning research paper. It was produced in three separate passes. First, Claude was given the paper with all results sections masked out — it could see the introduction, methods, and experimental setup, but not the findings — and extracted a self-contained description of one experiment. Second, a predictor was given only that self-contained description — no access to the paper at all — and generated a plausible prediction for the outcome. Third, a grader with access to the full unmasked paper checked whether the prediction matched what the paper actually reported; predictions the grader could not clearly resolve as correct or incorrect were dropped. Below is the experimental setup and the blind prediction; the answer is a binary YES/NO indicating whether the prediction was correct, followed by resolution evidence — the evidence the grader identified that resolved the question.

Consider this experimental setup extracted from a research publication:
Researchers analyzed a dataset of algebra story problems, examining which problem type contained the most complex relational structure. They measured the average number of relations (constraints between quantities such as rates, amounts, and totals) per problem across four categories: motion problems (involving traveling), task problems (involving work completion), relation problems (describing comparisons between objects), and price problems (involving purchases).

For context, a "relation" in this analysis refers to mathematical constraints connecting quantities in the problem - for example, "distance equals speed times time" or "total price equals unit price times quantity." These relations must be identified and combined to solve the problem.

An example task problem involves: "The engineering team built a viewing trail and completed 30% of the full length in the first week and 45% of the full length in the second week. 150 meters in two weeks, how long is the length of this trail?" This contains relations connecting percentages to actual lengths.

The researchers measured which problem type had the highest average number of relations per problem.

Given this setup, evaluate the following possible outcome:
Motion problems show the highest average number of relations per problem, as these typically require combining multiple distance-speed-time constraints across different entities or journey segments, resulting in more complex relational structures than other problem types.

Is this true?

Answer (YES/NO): NO